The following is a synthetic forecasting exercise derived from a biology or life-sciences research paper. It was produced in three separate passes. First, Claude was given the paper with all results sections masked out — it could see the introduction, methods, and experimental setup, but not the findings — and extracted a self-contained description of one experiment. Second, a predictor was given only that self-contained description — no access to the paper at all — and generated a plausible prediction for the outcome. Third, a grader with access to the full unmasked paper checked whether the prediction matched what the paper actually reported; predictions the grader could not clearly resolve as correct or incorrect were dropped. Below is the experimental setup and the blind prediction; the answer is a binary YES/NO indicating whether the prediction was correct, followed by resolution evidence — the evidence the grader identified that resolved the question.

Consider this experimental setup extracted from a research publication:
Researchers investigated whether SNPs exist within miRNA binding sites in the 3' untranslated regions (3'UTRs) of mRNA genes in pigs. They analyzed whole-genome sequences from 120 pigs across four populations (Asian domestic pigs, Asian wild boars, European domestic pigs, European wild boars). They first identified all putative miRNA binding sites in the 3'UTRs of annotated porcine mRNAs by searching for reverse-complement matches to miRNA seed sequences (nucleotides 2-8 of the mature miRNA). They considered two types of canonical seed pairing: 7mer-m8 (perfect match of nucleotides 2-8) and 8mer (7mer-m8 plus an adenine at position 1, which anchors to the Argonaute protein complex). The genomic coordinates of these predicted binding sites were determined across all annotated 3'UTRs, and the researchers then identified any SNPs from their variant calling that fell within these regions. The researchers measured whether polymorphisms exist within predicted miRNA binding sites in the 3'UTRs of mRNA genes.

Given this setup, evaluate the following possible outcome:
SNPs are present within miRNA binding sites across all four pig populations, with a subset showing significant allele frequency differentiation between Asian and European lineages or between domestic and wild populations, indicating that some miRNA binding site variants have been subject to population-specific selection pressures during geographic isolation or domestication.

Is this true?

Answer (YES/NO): NO